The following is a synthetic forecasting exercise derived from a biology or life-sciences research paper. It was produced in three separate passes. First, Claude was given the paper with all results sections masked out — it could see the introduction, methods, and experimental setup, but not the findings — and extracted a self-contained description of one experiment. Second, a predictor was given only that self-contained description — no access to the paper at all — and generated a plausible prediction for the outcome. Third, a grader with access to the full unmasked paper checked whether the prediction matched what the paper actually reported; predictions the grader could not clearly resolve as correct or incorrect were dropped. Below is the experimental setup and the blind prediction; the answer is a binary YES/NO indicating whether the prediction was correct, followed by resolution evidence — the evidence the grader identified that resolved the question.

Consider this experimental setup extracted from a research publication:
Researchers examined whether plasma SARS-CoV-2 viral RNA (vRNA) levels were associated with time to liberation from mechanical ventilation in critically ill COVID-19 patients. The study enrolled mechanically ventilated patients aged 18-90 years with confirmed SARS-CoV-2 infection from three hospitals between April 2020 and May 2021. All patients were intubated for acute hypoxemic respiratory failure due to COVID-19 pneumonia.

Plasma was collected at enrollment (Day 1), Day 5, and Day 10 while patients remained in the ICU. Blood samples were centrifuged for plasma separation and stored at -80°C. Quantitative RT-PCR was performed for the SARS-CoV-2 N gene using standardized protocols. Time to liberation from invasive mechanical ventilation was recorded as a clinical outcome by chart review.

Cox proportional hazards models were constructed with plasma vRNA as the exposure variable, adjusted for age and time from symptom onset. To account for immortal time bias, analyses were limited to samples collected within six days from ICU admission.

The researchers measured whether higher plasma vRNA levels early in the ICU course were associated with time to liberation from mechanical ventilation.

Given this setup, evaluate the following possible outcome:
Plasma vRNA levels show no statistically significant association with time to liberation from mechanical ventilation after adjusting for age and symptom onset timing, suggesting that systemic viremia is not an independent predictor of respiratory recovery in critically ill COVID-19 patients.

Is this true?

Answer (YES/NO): YES